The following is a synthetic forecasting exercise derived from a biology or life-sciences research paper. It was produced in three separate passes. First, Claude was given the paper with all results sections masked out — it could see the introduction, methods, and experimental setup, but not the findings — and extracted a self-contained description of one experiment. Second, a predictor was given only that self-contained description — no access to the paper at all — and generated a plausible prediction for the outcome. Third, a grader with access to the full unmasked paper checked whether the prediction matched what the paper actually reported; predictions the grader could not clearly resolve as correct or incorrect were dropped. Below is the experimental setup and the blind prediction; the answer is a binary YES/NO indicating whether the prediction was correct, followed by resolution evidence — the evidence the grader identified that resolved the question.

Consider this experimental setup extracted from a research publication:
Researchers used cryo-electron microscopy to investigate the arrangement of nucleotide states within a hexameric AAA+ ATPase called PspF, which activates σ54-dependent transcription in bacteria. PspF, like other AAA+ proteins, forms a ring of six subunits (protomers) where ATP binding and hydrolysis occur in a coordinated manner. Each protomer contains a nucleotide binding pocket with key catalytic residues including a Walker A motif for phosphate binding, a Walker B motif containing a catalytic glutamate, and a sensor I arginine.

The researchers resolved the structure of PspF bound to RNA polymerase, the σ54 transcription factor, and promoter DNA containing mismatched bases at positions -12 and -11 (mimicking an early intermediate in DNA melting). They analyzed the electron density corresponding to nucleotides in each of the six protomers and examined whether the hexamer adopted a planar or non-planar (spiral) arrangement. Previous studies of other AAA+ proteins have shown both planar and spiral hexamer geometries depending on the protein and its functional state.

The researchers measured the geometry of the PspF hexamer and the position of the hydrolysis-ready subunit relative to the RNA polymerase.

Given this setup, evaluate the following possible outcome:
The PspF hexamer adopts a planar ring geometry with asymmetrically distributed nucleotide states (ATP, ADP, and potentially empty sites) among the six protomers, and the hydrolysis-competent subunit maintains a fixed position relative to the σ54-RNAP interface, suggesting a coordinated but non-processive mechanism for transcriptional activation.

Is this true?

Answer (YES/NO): NO